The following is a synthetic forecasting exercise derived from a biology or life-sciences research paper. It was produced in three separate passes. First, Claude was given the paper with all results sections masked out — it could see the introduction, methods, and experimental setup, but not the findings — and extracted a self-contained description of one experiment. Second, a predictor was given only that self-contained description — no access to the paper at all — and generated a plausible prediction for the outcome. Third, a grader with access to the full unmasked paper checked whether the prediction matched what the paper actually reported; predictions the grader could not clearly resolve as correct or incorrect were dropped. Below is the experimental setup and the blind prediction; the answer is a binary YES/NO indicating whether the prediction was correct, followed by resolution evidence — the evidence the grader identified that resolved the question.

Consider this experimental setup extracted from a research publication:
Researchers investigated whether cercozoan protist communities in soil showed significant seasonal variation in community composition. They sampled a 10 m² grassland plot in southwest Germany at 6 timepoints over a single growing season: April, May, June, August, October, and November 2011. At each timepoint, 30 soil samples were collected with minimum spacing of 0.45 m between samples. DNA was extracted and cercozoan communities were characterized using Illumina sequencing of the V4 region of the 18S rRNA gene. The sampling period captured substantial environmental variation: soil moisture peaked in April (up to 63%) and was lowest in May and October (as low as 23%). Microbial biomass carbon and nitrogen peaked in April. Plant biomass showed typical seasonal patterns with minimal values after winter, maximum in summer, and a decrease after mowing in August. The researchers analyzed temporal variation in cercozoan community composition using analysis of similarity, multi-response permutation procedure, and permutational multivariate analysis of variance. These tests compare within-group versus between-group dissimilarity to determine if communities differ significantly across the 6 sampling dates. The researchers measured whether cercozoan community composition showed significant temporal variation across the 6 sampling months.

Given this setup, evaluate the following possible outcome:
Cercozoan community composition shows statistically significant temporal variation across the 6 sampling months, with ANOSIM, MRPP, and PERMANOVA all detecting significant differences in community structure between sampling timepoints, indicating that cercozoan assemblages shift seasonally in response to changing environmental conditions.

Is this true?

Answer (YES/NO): YES